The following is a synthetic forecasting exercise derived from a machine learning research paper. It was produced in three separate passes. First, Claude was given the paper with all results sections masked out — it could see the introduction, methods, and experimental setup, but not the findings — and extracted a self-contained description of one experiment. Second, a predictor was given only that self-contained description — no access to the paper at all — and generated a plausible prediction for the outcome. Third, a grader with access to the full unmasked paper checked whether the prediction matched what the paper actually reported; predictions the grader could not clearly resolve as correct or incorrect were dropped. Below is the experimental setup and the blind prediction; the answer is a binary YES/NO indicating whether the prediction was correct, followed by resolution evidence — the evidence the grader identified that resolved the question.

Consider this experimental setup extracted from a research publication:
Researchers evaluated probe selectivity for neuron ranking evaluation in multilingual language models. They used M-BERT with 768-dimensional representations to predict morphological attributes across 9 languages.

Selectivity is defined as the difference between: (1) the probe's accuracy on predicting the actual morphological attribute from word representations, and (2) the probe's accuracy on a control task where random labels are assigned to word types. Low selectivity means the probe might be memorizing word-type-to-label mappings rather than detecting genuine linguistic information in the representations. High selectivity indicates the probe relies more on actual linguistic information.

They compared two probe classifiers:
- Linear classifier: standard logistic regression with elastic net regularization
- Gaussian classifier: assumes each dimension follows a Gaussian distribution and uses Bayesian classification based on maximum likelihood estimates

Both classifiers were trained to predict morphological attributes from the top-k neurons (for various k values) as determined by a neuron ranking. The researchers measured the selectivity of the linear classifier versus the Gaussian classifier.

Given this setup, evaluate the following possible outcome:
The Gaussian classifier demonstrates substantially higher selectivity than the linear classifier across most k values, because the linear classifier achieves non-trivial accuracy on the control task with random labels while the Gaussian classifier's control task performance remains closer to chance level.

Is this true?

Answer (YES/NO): NO